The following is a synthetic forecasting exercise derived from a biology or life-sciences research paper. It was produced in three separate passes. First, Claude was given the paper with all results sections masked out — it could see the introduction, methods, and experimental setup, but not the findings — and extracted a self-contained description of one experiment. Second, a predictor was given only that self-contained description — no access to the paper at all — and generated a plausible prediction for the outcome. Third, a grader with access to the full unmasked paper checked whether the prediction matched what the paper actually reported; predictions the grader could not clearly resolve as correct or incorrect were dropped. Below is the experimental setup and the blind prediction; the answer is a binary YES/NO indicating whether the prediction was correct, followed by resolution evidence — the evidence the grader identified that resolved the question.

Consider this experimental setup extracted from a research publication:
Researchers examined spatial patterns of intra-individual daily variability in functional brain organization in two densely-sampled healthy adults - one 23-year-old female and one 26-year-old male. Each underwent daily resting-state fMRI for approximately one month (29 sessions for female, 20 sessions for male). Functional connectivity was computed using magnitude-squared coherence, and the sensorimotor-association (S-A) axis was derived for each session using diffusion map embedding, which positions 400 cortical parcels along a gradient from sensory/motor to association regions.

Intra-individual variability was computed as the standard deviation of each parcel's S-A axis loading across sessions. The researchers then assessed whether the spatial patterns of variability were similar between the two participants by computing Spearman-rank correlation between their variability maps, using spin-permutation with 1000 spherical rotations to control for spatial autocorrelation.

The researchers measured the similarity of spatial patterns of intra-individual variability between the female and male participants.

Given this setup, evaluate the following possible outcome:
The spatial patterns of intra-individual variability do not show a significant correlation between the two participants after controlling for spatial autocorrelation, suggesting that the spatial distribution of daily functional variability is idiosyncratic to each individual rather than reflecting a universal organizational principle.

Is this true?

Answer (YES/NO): NO